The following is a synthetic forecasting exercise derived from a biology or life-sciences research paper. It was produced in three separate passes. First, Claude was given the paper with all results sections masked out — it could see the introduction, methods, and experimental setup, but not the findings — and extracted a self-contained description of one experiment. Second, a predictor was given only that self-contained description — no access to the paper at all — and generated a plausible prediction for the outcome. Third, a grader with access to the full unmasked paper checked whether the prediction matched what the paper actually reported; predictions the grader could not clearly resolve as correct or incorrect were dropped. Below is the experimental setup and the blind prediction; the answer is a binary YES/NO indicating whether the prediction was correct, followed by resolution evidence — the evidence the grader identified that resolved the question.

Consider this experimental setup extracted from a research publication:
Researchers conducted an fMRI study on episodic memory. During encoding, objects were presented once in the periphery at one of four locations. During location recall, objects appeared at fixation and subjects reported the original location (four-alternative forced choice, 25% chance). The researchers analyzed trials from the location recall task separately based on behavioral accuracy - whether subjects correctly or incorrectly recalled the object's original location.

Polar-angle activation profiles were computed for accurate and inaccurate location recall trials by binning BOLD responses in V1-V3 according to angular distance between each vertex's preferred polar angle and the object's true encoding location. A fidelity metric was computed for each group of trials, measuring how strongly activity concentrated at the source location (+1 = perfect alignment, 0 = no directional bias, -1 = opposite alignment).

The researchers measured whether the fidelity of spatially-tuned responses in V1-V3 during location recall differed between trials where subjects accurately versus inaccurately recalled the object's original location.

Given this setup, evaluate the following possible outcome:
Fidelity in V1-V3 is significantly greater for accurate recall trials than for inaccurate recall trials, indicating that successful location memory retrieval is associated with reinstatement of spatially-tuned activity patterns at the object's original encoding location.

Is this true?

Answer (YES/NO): YES